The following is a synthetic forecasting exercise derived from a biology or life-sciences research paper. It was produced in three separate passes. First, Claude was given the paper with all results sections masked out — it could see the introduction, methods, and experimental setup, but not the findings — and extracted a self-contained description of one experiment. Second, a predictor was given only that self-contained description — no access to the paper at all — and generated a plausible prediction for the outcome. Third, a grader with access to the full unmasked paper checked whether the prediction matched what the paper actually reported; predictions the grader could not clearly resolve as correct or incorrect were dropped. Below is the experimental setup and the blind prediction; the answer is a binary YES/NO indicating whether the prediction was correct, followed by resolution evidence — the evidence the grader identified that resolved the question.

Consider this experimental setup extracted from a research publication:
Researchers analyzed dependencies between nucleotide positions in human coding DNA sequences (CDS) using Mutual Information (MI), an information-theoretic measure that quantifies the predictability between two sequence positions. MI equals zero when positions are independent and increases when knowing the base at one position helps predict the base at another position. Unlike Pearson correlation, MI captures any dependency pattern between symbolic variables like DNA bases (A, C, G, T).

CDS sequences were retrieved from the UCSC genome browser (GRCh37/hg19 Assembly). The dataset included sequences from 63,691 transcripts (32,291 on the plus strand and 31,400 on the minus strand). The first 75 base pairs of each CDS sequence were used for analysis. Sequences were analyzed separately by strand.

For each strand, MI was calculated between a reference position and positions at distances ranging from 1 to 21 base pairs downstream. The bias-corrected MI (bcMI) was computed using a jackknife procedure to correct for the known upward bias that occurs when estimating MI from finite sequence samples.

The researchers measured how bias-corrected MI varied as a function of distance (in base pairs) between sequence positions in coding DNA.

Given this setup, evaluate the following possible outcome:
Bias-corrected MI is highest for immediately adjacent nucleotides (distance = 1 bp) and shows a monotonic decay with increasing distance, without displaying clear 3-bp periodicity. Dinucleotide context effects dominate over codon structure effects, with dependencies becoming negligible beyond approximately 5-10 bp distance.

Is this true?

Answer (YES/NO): NO